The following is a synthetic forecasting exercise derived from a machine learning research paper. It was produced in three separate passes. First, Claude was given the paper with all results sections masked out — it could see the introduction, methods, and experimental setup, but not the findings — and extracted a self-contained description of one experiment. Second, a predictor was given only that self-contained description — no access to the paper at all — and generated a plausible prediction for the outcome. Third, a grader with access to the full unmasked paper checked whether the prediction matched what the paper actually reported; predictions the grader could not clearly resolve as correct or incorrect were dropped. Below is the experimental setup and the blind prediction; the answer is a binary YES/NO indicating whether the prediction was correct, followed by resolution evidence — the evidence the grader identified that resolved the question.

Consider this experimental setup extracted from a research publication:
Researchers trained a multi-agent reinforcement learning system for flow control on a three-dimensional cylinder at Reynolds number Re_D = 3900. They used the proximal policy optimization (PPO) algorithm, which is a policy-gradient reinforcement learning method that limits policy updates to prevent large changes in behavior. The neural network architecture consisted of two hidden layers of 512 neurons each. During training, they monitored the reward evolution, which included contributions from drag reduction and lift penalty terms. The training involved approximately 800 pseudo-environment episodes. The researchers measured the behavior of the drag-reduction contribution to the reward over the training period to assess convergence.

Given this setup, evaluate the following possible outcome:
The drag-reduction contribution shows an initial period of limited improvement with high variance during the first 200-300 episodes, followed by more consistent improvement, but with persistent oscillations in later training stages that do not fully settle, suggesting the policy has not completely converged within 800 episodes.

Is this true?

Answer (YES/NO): NO